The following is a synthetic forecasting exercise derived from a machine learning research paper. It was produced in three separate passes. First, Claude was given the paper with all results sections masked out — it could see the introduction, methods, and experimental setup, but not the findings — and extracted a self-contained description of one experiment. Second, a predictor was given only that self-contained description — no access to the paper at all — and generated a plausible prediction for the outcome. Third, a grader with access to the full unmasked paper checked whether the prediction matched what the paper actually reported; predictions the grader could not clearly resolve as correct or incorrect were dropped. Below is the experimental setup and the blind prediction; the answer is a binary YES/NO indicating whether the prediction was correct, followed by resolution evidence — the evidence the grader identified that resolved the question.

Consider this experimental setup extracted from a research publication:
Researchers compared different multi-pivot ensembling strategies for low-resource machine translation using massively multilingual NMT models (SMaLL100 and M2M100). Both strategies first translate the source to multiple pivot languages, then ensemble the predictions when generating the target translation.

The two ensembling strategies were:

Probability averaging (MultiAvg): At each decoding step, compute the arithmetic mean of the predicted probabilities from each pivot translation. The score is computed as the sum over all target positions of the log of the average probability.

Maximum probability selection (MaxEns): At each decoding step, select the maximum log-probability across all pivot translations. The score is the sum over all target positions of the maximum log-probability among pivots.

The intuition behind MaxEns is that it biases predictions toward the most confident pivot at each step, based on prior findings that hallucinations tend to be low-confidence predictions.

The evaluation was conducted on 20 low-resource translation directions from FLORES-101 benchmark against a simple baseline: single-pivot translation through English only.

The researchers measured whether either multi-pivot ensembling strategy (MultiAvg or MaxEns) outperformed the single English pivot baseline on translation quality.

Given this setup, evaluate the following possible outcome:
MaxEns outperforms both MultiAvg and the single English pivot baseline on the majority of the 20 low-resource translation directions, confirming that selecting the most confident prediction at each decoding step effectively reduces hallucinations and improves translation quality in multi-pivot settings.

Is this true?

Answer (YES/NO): NO